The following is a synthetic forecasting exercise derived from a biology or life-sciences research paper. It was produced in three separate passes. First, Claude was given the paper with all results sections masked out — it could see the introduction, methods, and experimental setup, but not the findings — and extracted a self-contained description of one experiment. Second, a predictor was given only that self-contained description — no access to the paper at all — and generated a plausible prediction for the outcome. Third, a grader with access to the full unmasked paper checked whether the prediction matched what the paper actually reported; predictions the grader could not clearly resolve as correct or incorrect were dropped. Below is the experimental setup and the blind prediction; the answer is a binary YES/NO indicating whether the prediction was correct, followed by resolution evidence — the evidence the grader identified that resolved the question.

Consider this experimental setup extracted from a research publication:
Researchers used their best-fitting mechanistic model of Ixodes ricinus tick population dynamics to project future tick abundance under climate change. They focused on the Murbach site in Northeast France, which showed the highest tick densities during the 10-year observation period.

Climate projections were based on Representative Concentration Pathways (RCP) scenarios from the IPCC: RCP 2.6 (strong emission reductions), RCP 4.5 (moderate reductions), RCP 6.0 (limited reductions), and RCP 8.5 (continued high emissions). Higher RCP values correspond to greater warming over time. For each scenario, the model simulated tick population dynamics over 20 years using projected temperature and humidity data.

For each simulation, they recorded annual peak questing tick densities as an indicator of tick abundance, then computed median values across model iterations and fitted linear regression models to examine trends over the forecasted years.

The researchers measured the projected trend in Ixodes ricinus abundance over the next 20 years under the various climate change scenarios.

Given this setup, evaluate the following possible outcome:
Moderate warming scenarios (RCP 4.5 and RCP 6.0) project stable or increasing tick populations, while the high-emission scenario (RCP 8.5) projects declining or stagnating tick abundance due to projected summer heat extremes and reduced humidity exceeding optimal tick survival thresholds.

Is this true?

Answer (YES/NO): NO